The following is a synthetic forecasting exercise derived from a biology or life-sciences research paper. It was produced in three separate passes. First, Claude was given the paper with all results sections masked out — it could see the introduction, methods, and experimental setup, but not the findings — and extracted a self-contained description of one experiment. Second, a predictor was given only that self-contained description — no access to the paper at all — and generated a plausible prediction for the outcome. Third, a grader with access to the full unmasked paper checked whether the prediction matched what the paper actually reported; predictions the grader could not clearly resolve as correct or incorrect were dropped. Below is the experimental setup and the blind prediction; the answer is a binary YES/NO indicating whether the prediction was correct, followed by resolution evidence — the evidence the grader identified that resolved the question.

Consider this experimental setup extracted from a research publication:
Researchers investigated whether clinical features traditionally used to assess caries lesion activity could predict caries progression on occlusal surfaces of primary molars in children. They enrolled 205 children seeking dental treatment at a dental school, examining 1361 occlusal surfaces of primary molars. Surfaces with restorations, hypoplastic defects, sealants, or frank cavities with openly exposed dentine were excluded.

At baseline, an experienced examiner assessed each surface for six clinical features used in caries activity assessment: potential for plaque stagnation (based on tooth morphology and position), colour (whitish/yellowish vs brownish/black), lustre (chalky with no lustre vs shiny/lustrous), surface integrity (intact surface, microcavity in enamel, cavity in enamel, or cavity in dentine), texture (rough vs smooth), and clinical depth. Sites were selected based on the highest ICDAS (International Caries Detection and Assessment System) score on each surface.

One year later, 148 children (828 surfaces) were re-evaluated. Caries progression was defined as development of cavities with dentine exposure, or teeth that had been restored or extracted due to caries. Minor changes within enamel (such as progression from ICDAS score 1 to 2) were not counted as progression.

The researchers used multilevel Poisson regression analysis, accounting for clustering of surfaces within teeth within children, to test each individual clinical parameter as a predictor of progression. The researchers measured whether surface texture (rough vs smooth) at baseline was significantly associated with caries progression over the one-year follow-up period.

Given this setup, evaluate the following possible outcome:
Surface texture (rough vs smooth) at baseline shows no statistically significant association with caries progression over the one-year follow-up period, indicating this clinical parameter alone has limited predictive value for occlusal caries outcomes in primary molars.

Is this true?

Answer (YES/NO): NO